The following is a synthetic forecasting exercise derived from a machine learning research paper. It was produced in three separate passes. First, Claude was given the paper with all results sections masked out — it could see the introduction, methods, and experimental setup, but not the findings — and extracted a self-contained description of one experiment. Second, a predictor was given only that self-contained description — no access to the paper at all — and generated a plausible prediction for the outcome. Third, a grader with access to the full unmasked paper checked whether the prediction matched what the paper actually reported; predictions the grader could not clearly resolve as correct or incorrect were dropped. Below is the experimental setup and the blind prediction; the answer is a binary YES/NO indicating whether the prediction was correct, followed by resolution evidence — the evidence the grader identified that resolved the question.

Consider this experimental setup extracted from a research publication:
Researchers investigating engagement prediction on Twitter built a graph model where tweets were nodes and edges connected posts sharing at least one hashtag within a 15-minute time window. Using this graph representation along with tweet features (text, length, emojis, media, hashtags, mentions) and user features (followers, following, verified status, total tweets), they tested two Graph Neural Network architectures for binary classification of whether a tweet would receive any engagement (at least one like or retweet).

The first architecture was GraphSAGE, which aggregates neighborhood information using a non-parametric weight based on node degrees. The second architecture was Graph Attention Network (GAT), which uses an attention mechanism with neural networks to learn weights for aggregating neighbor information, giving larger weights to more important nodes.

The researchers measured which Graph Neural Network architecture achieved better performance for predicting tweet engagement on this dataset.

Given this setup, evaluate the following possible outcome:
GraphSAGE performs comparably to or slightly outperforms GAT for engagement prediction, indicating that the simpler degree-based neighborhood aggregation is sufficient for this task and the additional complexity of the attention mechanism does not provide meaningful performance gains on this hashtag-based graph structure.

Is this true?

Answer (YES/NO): YES